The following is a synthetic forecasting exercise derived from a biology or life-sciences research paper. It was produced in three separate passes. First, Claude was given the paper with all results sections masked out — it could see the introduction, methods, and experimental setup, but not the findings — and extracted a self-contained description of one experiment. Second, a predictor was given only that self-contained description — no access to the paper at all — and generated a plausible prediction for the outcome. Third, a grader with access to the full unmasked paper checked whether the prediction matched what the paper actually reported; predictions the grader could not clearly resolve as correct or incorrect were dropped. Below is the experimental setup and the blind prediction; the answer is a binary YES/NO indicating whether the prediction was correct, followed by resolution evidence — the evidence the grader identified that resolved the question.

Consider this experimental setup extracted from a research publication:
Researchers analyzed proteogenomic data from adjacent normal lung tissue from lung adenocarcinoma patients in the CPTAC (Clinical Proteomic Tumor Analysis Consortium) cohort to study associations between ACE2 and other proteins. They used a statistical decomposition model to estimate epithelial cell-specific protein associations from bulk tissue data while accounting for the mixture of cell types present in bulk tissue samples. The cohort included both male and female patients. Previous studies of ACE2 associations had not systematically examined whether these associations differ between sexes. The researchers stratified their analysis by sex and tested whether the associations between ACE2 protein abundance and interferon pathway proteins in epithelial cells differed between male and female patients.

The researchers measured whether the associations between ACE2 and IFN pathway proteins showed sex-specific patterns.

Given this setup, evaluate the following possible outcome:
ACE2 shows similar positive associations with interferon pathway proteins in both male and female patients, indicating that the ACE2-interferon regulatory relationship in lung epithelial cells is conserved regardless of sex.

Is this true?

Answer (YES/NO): NO